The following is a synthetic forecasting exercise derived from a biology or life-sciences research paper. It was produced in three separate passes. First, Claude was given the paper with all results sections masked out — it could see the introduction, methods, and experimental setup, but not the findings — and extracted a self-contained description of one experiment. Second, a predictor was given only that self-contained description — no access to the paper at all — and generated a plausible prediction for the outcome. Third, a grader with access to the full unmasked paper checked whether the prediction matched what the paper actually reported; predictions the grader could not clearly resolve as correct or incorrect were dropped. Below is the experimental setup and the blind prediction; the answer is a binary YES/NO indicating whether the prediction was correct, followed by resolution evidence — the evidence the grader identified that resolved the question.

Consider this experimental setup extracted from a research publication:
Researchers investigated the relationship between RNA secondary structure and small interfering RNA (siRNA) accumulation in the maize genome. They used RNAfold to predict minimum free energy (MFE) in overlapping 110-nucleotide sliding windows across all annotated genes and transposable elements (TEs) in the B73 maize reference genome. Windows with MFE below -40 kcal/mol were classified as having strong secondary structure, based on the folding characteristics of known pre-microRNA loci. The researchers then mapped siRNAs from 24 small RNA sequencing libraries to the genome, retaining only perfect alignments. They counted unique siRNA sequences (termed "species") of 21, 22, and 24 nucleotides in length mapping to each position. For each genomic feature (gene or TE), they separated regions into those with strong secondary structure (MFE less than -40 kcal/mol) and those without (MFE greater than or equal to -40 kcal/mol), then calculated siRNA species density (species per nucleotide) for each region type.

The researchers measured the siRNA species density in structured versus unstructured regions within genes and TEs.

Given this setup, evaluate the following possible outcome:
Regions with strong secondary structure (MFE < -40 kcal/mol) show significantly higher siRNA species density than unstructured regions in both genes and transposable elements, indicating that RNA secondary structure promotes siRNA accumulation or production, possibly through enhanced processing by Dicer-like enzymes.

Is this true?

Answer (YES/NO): YES